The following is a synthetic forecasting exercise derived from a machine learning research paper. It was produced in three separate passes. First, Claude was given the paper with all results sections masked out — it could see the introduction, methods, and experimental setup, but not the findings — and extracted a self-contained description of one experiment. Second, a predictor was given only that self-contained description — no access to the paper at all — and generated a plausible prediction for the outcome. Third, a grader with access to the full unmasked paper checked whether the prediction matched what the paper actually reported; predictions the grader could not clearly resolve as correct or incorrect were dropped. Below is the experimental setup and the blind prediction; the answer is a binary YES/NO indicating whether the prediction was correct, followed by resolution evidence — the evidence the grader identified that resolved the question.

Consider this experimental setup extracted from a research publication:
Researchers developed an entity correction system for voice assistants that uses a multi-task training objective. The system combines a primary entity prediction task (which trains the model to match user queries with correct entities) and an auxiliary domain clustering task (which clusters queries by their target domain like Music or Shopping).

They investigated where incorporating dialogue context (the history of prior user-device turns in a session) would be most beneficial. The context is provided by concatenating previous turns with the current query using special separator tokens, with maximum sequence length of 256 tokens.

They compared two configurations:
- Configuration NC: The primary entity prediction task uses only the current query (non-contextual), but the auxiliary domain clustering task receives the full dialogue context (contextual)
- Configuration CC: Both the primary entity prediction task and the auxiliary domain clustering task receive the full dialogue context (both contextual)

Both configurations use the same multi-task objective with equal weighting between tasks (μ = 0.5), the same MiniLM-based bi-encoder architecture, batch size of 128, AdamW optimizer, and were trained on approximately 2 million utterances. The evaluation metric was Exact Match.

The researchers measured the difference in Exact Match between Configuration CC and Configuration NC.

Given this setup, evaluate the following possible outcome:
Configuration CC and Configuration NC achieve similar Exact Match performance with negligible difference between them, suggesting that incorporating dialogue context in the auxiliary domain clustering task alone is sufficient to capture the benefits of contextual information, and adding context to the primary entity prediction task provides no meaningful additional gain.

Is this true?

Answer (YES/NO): NO